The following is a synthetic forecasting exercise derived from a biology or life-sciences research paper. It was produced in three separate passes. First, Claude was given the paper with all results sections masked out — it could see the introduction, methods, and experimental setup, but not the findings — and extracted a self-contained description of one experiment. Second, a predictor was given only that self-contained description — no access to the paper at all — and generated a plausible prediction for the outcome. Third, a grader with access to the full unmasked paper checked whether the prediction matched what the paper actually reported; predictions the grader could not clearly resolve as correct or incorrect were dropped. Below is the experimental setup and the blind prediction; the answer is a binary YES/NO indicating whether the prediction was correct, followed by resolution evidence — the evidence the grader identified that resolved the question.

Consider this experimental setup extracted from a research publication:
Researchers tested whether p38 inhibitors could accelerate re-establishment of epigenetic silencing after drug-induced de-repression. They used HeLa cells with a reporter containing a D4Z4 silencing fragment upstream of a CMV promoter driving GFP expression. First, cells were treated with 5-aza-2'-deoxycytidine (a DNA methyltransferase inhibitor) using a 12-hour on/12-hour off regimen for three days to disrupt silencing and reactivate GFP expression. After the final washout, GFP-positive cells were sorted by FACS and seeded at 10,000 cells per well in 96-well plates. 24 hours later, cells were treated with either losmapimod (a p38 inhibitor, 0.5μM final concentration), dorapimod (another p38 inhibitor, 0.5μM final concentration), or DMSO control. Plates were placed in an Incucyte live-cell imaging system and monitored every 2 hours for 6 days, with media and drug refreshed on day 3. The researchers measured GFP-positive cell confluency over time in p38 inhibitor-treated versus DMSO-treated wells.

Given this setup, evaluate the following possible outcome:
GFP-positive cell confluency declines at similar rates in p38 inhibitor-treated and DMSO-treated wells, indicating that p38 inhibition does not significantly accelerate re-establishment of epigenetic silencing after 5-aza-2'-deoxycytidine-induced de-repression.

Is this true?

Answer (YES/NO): NO